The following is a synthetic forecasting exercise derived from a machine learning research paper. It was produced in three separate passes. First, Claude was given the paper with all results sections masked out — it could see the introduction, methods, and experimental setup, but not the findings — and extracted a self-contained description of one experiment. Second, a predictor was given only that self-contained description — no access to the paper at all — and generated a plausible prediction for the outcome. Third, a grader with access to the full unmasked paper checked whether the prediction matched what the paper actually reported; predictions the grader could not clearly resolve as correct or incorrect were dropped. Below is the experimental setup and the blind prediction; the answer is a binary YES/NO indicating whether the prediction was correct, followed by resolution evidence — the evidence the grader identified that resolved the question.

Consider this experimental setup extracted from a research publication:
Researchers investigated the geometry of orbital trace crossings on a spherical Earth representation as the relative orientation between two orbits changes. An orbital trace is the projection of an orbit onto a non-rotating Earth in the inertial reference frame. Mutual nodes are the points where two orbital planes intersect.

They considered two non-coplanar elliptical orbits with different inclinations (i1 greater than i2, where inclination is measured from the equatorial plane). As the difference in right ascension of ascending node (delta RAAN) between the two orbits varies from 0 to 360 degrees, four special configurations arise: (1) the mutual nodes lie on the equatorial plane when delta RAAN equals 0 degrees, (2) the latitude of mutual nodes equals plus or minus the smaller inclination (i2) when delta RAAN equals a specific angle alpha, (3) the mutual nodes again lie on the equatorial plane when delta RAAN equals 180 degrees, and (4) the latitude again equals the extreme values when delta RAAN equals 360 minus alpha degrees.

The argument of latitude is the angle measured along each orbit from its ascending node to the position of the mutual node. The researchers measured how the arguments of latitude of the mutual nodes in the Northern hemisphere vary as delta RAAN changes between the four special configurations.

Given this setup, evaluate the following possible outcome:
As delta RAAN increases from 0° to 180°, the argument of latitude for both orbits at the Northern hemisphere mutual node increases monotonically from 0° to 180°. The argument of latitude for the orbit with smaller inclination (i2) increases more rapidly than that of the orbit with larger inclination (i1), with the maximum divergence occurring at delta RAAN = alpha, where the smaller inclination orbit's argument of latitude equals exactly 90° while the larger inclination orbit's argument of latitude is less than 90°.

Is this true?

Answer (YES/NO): NO